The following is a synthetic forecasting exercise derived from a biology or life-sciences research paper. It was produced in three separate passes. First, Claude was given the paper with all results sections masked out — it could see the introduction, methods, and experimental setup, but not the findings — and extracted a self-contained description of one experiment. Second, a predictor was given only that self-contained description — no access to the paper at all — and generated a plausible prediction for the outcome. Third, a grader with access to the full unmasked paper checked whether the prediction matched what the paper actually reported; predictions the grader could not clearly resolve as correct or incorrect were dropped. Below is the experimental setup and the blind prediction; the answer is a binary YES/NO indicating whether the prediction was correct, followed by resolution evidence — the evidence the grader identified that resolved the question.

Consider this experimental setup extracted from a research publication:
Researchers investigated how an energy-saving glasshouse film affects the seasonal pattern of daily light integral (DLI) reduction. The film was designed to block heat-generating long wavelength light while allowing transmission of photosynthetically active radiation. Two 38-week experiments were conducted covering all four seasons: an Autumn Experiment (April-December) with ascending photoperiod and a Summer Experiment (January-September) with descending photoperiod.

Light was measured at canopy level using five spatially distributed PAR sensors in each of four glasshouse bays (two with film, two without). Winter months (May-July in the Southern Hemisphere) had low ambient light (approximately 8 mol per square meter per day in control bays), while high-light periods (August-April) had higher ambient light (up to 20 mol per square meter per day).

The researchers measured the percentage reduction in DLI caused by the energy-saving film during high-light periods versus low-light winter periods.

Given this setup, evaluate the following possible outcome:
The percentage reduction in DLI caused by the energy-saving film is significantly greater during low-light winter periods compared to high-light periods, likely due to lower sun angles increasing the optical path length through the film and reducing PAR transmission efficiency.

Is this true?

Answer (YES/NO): NO